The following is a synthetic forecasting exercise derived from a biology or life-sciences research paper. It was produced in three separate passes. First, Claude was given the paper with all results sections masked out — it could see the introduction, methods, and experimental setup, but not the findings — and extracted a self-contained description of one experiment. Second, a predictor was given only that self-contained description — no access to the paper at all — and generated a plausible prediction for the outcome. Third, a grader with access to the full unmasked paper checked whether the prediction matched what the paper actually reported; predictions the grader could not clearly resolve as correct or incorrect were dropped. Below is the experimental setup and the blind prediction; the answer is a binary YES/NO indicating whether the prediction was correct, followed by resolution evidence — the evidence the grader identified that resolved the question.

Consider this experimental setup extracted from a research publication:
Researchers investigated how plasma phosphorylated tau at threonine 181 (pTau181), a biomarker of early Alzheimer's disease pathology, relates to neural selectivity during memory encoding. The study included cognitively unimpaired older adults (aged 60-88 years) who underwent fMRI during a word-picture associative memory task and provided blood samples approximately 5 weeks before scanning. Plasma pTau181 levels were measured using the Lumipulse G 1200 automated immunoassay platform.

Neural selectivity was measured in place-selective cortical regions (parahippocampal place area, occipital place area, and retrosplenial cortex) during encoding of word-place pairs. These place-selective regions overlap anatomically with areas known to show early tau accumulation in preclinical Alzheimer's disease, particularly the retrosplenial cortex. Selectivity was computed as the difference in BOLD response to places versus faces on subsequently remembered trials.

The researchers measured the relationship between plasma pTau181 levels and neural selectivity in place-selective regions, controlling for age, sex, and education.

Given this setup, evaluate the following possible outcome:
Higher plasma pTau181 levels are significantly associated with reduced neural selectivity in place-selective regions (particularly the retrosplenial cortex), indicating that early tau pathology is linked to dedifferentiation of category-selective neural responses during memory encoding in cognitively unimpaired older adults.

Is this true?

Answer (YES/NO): NO